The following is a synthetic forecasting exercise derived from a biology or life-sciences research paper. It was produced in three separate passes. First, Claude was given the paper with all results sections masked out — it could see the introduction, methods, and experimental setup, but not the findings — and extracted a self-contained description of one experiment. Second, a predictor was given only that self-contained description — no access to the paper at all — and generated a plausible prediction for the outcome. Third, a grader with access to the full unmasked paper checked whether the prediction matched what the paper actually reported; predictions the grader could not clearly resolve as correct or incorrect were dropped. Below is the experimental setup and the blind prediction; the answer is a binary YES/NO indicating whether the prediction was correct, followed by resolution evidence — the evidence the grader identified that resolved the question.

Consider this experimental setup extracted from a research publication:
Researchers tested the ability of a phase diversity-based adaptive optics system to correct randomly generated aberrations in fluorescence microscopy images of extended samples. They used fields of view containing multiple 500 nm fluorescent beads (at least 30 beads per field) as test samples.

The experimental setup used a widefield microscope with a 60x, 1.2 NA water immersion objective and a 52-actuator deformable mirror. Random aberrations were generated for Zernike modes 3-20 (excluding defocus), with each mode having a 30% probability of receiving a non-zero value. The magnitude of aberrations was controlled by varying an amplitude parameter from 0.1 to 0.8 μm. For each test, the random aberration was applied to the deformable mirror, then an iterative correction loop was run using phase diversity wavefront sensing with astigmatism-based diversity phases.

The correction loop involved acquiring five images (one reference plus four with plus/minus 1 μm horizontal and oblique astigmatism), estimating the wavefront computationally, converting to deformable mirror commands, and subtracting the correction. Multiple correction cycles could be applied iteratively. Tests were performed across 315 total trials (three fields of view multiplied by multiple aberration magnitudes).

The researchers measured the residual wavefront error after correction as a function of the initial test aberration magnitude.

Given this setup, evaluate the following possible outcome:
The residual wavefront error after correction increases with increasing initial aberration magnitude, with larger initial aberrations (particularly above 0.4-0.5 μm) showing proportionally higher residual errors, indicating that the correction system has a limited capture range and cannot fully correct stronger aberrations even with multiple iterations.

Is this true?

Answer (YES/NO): NO